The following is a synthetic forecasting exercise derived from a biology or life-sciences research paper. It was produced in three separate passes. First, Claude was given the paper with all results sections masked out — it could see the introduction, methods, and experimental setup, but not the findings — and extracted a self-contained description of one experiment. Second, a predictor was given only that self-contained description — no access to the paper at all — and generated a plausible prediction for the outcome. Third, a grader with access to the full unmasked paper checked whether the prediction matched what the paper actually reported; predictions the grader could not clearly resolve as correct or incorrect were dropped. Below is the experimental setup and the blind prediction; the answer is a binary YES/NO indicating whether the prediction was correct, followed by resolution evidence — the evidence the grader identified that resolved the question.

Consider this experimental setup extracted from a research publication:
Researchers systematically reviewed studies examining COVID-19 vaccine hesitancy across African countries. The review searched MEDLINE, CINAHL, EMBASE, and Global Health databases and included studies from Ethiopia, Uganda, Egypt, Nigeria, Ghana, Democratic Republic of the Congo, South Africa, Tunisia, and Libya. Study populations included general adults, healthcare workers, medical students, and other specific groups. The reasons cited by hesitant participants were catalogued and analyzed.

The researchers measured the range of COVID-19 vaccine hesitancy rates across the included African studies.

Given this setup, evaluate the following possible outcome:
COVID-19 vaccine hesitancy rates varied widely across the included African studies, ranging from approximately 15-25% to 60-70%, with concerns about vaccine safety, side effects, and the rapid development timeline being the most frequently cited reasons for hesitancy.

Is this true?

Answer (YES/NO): NO